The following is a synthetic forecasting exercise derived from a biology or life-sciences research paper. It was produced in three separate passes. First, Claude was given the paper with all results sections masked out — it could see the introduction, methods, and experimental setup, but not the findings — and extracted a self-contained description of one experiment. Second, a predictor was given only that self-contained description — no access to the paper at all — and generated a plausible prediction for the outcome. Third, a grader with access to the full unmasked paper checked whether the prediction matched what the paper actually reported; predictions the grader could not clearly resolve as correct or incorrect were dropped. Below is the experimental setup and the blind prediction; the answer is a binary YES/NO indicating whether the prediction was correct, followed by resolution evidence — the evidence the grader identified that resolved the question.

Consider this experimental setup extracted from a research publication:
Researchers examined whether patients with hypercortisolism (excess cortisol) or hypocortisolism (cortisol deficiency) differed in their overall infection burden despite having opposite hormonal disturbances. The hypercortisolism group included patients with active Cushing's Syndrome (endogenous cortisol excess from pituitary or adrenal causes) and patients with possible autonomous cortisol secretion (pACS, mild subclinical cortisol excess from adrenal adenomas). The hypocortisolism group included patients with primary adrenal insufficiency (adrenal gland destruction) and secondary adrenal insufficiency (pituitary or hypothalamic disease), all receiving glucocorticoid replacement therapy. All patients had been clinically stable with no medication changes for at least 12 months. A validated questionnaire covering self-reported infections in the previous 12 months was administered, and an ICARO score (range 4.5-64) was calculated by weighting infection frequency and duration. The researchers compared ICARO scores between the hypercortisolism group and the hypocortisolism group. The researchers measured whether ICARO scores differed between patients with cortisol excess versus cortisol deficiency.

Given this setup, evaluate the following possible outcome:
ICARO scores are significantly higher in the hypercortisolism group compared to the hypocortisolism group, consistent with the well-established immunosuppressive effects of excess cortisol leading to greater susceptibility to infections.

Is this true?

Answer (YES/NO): NO